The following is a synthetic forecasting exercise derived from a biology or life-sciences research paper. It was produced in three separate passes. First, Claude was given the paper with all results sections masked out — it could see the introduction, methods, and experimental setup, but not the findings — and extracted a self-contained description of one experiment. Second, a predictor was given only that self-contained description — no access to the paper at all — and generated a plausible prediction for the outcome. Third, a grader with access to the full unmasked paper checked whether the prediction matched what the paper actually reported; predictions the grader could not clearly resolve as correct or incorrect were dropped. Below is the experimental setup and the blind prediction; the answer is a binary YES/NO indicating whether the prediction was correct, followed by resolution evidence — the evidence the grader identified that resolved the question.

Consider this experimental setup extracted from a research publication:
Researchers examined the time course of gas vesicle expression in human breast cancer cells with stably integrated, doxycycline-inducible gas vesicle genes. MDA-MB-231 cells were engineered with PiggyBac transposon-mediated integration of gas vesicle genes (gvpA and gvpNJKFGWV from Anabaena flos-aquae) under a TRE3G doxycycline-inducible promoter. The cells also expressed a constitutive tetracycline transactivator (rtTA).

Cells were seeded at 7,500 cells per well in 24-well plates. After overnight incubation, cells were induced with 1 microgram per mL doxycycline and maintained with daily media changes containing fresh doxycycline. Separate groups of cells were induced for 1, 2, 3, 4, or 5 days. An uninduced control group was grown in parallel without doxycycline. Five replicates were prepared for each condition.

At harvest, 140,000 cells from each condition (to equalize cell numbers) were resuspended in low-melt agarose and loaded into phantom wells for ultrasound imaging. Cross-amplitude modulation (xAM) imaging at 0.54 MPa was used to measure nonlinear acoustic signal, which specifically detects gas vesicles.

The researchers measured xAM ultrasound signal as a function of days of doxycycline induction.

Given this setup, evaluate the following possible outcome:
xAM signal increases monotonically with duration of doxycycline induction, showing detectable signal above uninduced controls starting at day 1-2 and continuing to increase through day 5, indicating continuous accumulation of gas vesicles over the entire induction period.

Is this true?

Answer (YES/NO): YES